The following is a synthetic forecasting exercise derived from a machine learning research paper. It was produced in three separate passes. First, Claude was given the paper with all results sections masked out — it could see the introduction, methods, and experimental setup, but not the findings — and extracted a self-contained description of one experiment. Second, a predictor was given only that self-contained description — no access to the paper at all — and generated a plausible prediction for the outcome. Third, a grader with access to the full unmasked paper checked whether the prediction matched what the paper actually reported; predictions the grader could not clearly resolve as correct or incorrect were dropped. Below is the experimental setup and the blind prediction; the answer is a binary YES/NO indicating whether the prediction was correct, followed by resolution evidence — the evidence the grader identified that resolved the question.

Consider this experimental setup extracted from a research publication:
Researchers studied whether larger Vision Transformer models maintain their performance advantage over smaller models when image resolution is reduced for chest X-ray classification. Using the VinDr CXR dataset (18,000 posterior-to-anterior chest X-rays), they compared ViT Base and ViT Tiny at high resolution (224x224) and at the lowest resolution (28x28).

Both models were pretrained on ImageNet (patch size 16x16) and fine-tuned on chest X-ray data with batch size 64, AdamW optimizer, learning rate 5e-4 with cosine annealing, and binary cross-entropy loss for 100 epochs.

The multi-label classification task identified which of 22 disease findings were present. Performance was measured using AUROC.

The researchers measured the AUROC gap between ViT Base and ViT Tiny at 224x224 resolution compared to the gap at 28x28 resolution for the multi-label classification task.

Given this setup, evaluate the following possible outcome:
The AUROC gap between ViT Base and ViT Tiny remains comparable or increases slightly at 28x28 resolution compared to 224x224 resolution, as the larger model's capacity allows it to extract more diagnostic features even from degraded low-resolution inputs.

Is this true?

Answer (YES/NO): NO